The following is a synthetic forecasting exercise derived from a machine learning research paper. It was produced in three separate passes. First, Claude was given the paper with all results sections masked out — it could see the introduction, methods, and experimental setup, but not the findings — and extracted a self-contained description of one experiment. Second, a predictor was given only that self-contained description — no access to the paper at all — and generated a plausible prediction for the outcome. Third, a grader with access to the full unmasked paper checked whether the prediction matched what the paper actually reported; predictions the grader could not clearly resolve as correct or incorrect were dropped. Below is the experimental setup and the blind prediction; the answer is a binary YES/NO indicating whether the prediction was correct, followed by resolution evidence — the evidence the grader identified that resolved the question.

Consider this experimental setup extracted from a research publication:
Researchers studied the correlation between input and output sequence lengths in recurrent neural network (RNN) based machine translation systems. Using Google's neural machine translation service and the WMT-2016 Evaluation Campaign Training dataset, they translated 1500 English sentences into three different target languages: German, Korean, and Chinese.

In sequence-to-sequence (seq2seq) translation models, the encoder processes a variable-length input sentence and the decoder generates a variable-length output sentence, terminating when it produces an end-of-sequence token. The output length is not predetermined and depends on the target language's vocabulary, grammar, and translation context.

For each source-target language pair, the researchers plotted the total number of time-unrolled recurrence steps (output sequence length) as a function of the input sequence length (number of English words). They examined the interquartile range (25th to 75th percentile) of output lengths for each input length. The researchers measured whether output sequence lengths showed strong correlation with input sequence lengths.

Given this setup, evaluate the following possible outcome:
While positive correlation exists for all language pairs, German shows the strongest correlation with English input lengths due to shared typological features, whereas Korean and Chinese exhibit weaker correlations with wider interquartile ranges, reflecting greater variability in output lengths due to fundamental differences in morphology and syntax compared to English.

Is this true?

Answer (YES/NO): NO